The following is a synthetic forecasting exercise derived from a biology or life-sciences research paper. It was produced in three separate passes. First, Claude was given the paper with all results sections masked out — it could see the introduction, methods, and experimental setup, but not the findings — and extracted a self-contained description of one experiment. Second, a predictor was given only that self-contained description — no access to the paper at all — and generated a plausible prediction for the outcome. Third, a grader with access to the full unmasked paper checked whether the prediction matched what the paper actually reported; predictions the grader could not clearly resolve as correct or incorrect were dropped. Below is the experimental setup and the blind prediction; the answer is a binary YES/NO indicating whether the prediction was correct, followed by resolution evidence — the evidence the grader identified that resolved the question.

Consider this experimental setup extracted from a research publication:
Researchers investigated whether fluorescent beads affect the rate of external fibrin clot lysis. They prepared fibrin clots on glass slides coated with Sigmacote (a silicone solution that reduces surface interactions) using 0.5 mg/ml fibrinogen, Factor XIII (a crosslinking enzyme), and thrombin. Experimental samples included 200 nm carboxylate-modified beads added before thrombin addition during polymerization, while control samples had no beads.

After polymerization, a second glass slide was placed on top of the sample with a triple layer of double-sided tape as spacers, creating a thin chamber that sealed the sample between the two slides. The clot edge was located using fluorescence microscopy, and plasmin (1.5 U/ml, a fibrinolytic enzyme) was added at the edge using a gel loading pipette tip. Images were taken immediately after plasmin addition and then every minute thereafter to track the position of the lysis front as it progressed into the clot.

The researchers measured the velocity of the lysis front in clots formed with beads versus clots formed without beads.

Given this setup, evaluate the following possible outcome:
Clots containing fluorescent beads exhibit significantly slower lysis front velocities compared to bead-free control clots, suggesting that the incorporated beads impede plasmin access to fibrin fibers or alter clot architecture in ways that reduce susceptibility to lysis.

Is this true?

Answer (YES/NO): YES